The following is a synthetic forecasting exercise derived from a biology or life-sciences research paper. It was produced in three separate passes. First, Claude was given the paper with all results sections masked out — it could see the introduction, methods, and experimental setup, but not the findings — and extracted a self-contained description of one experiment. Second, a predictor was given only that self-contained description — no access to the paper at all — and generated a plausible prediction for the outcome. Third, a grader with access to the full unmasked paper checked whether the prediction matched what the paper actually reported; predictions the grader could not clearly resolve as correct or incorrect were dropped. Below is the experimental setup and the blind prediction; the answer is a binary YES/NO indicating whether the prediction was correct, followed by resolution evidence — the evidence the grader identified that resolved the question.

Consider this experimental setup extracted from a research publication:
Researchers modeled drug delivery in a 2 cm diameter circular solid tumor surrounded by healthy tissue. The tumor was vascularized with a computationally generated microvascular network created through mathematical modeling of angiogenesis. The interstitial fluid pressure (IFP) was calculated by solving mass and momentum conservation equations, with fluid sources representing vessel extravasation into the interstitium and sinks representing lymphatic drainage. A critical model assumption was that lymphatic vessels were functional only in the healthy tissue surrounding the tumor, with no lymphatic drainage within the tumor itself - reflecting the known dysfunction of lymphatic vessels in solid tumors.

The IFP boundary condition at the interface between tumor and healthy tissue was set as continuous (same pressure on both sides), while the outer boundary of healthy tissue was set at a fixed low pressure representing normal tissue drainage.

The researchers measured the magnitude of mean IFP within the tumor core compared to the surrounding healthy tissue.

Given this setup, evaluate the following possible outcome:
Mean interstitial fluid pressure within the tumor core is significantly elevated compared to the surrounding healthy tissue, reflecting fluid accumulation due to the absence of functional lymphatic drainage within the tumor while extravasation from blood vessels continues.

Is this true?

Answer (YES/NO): YES